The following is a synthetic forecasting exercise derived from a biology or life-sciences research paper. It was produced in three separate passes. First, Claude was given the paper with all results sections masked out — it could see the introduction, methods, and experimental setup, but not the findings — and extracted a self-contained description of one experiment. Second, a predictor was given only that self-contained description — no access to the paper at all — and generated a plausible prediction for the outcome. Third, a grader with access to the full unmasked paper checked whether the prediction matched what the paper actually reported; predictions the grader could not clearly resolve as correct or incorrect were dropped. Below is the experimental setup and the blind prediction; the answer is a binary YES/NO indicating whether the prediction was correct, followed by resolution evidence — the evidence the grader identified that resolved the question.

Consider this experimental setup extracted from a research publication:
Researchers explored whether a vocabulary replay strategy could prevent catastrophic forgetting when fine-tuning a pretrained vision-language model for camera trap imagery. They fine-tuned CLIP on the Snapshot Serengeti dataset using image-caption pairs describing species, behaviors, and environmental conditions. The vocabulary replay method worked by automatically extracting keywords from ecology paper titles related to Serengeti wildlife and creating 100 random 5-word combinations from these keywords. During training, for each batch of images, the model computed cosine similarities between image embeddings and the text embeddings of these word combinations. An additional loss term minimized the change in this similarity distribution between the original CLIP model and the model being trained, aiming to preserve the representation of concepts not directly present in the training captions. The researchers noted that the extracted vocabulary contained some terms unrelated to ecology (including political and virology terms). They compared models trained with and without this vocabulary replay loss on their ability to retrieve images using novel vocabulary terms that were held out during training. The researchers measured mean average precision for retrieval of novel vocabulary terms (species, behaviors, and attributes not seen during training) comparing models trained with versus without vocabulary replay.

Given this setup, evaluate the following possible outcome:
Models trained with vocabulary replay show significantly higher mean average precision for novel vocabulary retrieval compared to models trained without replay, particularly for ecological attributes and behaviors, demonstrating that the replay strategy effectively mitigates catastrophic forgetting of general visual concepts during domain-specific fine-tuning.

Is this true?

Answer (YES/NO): YES